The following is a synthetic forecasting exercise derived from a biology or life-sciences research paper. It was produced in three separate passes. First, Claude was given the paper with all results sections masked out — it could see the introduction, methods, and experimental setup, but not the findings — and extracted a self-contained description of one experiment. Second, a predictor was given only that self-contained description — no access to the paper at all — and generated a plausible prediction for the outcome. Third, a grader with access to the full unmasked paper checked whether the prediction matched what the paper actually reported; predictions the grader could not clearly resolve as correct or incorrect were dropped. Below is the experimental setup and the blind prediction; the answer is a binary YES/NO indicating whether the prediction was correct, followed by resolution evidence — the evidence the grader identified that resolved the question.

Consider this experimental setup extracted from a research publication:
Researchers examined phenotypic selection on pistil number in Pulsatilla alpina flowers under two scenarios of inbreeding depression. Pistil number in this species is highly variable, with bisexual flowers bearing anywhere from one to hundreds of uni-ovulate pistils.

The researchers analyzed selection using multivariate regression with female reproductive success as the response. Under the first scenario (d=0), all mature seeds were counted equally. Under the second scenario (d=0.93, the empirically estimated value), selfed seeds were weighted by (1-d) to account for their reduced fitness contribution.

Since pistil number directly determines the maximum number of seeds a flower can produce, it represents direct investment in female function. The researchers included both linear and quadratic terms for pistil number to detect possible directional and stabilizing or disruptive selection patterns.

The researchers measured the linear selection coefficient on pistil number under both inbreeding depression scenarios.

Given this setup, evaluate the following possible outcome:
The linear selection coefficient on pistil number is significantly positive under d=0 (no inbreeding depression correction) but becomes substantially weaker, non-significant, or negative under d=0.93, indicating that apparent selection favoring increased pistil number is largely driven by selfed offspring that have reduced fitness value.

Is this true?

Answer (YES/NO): NO